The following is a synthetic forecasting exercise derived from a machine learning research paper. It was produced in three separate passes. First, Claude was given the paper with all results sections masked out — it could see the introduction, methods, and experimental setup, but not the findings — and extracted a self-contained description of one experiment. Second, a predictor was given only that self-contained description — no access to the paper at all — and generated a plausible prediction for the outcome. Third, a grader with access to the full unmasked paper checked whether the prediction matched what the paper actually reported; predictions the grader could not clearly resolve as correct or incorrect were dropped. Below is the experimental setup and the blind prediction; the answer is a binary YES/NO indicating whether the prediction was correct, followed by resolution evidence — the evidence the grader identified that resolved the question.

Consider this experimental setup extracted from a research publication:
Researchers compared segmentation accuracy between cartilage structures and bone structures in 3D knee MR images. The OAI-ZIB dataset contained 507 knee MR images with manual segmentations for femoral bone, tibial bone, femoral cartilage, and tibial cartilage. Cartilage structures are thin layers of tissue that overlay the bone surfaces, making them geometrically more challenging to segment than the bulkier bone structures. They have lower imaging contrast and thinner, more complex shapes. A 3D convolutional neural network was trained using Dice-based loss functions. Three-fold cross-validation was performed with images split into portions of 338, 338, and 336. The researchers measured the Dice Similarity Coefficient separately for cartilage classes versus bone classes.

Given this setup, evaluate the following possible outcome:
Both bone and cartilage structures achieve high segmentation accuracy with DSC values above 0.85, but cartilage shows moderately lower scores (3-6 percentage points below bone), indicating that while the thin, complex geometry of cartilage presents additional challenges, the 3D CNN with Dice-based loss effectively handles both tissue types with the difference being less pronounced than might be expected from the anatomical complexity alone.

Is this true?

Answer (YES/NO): NO